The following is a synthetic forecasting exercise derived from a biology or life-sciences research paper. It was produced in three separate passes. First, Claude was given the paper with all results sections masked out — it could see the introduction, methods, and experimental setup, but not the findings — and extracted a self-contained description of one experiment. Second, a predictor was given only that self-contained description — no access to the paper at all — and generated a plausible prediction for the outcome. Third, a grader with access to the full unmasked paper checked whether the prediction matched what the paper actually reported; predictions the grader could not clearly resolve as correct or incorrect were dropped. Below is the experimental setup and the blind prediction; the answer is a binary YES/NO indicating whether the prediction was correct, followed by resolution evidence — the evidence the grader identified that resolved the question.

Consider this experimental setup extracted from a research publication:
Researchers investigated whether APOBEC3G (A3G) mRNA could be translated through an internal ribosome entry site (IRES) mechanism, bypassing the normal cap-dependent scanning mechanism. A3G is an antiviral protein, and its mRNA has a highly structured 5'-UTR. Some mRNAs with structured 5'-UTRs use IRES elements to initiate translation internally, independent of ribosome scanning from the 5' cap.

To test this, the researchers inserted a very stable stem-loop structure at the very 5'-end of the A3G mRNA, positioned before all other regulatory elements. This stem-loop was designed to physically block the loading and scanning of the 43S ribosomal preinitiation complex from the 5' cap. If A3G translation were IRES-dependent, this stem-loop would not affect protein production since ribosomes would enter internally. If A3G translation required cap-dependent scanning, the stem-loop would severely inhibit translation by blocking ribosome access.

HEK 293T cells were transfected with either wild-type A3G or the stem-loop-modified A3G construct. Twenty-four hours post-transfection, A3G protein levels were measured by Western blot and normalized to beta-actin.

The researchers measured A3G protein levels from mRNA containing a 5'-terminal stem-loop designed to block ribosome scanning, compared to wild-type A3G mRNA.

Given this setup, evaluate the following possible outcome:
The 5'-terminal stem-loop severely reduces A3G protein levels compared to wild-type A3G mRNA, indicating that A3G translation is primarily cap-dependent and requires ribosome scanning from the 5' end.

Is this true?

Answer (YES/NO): YES